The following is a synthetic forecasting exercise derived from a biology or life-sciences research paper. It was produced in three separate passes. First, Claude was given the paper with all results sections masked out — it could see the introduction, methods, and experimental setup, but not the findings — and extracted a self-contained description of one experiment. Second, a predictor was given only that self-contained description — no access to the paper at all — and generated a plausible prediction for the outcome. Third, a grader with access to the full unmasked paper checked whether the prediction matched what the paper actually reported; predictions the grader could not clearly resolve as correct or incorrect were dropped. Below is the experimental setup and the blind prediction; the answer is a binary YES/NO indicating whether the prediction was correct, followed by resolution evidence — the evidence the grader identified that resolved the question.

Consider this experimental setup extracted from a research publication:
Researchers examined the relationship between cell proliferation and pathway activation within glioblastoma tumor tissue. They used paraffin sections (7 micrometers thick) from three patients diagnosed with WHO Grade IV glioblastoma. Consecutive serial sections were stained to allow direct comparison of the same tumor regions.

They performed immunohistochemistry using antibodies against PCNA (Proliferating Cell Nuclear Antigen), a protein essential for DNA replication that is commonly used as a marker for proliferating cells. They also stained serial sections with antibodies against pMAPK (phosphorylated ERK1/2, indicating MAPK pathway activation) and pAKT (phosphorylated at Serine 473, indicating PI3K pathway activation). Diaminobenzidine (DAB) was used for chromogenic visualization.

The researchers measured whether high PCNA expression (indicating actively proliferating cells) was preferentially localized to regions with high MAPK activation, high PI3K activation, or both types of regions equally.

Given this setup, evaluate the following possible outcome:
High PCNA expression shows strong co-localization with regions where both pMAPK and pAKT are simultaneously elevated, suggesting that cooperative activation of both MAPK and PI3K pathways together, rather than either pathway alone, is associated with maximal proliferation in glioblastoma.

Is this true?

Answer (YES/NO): NO